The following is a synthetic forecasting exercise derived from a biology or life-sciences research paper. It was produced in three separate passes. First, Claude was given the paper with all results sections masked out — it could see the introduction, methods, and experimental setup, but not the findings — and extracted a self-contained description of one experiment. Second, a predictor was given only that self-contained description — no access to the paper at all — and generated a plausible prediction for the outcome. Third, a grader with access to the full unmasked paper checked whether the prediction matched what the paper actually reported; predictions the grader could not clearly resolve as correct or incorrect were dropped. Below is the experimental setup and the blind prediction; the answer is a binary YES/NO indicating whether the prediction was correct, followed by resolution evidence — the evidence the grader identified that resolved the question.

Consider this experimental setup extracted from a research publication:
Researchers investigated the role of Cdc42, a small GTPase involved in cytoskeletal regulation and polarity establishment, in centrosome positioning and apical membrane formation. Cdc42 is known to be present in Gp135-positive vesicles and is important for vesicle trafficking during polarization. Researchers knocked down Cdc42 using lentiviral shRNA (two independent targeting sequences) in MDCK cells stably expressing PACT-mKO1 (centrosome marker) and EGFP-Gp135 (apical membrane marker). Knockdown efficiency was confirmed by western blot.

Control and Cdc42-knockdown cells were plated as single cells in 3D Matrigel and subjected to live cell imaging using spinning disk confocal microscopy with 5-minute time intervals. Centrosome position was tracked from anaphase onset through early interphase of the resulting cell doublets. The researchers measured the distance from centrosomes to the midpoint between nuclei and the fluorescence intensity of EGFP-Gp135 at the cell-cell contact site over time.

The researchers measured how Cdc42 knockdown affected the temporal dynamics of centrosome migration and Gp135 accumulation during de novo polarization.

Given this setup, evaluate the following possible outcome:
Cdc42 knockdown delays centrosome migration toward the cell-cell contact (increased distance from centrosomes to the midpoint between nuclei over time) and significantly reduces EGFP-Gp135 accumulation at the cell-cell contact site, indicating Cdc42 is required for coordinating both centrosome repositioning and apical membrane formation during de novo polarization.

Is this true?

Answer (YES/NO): NO